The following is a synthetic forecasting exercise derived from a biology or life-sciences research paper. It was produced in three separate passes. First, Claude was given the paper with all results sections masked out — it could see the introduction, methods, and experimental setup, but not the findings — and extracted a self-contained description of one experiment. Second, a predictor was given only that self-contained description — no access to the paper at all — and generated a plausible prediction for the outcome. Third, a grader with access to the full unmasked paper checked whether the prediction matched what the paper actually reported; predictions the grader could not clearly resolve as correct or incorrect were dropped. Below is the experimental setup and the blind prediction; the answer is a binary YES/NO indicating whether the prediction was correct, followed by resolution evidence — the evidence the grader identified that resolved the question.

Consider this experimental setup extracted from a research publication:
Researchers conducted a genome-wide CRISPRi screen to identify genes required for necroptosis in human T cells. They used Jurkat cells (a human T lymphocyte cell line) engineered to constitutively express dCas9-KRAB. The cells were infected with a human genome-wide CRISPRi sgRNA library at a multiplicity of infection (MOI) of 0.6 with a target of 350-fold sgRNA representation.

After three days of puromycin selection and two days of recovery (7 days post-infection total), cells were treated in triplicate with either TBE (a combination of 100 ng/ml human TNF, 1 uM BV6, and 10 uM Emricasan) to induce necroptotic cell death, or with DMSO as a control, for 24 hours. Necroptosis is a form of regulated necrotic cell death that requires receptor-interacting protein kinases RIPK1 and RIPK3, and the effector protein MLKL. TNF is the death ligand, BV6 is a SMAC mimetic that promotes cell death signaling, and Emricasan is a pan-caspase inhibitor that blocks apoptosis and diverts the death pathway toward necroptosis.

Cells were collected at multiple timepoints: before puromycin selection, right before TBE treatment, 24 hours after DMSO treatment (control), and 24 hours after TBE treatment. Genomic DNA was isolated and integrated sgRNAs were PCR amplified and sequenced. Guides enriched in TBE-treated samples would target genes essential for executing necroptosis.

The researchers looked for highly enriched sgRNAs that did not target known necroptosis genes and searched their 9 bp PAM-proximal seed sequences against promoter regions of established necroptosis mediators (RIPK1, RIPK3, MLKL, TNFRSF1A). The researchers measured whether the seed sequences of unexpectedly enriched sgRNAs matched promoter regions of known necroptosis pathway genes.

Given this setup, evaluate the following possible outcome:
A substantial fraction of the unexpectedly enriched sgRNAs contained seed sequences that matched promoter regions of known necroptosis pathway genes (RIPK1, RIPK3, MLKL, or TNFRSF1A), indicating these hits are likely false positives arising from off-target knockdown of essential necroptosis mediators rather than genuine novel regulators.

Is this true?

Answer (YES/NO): YES